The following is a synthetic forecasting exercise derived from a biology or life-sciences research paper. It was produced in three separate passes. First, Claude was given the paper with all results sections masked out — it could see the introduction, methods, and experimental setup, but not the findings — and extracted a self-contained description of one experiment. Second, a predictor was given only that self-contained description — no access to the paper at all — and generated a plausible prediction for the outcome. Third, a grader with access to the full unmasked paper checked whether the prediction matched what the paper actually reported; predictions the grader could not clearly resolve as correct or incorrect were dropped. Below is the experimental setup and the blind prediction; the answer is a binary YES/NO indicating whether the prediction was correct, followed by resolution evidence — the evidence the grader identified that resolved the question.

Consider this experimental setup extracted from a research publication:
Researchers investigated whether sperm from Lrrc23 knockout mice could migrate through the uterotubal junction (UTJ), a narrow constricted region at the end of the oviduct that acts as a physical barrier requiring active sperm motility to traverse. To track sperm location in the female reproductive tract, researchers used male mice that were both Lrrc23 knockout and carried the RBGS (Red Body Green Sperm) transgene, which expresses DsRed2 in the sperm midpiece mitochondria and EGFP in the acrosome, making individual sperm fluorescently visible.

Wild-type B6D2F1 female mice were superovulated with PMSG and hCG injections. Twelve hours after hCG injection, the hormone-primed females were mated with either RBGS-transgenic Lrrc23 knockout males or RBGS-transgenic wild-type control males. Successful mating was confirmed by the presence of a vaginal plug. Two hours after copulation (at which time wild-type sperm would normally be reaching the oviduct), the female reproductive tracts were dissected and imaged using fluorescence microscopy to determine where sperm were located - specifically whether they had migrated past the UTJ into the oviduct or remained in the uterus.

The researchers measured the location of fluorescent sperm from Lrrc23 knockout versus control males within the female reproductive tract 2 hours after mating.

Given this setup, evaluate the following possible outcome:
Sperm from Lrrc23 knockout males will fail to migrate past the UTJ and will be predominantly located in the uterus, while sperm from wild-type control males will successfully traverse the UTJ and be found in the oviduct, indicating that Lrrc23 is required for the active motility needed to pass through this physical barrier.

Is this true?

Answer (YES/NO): YES